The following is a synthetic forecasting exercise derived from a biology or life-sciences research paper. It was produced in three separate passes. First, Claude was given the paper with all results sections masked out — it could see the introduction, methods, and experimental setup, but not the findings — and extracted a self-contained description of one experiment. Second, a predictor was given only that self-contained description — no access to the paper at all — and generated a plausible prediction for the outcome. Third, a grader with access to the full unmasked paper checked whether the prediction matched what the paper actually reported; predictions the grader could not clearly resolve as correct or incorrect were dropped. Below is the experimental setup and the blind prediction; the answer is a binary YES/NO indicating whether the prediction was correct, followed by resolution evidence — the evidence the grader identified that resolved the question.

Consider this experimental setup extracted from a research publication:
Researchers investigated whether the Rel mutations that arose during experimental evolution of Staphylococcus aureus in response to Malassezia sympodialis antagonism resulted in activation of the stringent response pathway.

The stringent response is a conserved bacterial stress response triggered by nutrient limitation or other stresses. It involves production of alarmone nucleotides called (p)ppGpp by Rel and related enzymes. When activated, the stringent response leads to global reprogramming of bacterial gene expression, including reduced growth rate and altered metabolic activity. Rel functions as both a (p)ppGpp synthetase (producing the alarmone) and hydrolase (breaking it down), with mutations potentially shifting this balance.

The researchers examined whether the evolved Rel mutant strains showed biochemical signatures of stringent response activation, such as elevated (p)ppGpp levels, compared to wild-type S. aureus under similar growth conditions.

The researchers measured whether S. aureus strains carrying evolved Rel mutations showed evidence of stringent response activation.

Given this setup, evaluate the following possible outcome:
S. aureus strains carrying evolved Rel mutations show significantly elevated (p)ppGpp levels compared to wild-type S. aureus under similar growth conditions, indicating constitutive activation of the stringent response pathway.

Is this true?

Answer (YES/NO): NO